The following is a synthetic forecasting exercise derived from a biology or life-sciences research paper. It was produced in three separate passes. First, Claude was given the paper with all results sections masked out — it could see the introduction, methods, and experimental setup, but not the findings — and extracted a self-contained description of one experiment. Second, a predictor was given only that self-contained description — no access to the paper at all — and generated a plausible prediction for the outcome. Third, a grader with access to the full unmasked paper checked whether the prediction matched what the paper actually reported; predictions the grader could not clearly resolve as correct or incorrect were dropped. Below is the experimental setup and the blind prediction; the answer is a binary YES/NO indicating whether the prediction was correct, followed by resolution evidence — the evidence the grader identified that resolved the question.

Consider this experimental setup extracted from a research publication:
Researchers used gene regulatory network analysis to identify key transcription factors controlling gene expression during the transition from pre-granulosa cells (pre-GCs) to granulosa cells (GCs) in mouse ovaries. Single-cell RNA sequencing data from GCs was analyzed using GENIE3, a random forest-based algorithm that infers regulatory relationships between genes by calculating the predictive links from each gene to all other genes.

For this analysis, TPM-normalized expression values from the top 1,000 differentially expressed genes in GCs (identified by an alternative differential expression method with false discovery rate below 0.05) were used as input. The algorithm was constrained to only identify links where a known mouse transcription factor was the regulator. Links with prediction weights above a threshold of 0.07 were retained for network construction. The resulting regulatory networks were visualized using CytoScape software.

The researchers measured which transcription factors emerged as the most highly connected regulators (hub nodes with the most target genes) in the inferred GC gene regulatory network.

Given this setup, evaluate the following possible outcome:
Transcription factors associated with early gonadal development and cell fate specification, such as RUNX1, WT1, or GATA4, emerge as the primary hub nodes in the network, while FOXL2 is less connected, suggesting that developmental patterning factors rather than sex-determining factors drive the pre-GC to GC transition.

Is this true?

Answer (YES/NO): NO